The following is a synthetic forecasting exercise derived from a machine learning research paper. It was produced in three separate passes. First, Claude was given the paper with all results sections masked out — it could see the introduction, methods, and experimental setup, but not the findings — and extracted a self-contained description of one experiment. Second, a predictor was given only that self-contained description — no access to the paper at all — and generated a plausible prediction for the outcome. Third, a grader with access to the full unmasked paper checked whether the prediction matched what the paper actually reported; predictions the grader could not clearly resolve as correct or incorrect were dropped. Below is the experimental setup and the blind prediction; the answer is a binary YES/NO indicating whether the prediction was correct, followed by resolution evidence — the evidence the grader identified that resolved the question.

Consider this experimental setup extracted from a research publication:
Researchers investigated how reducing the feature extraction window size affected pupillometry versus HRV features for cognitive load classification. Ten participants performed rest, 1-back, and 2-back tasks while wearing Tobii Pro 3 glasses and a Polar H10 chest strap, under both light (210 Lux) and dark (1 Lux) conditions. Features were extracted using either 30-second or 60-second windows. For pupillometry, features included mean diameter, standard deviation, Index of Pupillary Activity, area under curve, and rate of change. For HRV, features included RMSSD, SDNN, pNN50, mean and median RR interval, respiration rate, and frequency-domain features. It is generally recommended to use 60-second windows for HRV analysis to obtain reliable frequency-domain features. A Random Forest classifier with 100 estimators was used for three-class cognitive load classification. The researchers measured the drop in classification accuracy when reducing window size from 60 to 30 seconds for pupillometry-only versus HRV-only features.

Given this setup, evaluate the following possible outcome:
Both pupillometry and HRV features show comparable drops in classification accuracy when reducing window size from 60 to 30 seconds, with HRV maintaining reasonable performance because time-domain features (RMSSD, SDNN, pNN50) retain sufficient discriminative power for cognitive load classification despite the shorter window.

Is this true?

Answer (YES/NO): NO